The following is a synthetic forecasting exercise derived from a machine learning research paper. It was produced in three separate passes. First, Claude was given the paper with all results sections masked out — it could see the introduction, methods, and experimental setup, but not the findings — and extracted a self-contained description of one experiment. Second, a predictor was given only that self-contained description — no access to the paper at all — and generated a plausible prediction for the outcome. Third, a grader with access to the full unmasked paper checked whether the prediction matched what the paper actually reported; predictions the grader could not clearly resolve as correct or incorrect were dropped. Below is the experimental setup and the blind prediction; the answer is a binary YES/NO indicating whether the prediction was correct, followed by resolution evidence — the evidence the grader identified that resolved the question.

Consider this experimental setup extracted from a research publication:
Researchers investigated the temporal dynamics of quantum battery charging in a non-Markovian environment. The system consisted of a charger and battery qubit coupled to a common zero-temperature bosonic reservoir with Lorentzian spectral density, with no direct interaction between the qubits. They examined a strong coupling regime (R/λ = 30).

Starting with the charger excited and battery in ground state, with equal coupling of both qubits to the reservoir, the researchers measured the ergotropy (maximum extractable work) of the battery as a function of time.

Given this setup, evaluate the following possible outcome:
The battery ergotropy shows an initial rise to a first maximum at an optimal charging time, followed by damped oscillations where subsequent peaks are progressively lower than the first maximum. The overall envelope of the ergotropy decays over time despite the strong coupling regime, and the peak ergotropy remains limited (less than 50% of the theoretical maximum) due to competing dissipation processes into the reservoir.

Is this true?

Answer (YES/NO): NO